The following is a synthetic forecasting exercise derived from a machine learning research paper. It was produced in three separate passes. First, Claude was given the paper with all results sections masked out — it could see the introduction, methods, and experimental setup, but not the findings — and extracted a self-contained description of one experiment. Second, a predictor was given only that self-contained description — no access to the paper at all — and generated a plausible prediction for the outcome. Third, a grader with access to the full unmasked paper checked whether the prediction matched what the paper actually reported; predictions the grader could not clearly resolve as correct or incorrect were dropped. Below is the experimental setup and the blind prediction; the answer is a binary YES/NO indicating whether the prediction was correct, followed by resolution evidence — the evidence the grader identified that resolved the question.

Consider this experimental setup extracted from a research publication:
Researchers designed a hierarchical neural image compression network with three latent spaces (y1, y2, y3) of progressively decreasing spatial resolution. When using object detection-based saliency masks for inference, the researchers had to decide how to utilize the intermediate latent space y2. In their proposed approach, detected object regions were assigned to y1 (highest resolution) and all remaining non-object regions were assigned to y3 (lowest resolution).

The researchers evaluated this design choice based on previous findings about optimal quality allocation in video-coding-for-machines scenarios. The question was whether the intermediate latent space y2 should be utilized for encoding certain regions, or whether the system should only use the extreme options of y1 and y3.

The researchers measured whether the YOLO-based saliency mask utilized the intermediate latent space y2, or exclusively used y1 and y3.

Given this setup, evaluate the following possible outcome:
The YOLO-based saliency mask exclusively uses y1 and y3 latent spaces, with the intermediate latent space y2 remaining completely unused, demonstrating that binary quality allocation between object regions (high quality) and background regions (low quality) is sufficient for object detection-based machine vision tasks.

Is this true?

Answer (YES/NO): YES